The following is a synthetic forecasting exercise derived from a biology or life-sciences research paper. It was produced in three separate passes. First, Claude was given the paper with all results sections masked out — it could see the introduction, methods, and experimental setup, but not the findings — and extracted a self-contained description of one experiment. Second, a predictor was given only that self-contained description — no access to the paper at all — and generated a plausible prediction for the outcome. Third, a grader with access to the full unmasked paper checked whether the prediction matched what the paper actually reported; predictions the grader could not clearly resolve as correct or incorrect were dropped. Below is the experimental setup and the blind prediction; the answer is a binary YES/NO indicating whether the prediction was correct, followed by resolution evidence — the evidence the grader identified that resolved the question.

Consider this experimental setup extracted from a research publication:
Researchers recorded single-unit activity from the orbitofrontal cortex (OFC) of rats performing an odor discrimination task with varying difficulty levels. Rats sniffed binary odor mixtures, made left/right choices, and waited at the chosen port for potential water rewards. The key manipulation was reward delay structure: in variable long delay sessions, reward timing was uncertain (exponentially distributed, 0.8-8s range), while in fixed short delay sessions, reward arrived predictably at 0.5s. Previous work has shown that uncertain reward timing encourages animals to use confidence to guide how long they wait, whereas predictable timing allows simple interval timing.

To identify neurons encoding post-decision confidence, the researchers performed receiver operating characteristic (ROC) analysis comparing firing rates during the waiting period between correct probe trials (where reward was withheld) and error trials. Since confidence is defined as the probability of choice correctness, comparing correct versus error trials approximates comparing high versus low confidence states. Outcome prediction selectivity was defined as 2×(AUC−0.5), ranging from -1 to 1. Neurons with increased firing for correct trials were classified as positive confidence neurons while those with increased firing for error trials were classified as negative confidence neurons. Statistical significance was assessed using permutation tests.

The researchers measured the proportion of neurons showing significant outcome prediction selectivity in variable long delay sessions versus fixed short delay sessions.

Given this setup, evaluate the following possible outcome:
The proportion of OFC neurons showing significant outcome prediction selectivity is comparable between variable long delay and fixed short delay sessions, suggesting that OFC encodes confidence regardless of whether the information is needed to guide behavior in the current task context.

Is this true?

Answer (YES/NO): YES